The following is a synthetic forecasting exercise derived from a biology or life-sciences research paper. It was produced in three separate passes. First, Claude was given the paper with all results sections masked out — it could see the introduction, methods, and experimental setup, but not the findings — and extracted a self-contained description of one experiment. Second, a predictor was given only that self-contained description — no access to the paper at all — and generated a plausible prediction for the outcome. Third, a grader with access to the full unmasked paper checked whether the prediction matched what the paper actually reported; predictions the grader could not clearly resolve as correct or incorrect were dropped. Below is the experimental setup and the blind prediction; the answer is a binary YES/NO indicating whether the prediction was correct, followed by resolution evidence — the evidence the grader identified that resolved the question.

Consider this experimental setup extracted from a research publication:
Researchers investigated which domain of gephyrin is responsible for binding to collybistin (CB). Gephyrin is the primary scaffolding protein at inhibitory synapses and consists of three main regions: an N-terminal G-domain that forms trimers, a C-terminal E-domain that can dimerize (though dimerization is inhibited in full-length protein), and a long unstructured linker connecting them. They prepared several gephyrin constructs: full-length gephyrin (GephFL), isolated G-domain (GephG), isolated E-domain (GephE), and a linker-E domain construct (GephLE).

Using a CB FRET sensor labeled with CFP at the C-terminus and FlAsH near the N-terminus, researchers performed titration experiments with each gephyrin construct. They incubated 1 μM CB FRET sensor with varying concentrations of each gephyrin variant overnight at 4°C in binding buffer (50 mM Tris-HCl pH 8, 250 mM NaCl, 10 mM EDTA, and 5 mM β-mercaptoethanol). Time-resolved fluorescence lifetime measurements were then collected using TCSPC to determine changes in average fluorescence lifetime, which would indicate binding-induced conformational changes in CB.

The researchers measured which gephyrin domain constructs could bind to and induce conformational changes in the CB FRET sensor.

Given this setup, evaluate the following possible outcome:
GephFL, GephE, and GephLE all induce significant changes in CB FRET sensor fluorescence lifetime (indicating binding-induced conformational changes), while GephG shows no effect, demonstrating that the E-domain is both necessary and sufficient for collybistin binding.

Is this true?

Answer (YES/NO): YES